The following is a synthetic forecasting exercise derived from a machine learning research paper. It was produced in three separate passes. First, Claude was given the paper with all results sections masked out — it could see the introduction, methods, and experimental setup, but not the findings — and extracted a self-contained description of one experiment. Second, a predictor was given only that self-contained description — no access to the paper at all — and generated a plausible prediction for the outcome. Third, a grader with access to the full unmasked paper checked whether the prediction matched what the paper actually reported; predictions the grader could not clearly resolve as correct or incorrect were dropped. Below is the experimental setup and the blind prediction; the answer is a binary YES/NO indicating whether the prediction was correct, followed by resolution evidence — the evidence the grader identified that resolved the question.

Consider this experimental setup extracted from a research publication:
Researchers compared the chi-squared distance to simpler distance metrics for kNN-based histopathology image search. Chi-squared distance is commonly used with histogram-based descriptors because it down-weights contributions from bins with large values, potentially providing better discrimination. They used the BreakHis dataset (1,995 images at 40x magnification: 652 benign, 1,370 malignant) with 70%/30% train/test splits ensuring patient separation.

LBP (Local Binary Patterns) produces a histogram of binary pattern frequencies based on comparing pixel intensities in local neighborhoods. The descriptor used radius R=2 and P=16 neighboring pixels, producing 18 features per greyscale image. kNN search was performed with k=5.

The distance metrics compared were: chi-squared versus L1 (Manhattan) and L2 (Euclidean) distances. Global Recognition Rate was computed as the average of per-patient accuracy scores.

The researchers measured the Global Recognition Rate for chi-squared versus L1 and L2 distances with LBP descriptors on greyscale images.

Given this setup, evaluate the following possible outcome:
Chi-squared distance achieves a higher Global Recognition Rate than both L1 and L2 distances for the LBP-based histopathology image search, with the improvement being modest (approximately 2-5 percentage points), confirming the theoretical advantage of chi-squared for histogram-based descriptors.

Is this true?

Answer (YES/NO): NO